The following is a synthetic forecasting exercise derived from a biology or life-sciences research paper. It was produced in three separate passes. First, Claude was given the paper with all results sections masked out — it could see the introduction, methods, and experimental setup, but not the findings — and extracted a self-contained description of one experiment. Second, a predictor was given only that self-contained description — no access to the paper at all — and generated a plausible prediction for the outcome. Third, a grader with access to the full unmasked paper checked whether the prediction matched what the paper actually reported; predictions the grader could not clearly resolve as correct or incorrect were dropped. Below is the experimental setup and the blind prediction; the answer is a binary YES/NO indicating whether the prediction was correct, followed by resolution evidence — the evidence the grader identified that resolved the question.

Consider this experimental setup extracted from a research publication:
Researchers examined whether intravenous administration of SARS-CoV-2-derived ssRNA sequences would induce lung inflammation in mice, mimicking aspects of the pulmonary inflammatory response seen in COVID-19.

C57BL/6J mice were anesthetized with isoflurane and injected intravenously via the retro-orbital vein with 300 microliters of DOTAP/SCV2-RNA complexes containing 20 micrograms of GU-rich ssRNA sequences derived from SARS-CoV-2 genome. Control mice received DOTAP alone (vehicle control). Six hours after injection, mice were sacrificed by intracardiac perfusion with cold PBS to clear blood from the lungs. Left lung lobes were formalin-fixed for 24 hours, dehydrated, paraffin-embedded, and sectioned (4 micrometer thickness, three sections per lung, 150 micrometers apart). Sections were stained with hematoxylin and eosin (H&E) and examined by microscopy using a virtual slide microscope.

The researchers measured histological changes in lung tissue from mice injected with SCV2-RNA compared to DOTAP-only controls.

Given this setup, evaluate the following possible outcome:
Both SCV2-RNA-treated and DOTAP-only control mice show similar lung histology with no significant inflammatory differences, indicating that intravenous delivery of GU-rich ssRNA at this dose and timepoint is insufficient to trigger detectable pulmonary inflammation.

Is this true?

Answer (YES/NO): NO